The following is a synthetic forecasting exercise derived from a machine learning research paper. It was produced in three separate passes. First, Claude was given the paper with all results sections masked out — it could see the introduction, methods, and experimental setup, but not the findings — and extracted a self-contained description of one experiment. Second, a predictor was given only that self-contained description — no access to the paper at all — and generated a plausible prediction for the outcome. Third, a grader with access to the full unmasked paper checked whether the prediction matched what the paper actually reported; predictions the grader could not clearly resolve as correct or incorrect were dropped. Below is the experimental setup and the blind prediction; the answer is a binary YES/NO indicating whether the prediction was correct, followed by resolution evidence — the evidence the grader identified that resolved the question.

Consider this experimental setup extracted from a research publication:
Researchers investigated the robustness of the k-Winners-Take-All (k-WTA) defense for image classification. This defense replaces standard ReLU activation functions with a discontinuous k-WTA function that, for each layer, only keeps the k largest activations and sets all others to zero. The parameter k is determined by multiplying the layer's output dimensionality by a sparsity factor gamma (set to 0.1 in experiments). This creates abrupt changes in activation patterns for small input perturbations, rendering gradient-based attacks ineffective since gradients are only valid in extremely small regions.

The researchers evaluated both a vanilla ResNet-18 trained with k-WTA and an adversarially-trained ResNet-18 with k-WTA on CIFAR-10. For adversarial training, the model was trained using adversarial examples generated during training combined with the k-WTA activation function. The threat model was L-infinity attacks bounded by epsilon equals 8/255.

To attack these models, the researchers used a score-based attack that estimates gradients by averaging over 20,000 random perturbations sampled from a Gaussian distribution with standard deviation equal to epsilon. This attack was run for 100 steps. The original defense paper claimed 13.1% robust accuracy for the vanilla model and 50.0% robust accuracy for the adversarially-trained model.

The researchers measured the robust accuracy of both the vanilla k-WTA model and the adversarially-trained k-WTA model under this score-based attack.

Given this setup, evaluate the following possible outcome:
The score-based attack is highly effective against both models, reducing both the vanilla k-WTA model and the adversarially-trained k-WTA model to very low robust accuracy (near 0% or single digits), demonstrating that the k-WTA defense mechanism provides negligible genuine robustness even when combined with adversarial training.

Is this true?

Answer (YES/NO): YES